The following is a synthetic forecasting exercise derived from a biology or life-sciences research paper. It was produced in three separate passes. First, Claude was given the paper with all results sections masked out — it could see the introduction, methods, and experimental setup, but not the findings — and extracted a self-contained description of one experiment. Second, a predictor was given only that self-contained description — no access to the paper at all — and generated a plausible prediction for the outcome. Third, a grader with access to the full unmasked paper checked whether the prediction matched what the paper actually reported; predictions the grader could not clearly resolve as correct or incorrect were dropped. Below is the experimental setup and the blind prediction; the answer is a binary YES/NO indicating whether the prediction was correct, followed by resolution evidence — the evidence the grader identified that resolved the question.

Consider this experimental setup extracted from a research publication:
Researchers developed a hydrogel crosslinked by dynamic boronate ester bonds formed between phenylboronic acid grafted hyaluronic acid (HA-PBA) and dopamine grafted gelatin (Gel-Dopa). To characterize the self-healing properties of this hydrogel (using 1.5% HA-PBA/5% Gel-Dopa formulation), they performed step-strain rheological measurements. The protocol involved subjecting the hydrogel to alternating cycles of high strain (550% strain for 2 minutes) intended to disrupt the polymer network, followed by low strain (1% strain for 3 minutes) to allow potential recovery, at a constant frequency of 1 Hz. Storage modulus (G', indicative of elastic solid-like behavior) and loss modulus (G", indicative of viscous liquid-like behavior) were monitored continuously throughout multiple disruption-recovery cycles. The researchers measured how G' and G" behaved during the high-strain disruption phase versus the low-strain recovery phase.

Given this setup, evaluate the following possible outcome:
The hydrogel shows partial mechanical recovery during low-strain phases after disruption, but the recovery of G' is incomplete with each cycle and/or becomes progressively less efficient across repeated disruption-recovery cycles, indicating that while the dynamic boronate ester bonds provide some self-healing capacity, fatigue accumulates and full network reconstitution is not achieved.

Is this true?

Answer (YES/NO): NO